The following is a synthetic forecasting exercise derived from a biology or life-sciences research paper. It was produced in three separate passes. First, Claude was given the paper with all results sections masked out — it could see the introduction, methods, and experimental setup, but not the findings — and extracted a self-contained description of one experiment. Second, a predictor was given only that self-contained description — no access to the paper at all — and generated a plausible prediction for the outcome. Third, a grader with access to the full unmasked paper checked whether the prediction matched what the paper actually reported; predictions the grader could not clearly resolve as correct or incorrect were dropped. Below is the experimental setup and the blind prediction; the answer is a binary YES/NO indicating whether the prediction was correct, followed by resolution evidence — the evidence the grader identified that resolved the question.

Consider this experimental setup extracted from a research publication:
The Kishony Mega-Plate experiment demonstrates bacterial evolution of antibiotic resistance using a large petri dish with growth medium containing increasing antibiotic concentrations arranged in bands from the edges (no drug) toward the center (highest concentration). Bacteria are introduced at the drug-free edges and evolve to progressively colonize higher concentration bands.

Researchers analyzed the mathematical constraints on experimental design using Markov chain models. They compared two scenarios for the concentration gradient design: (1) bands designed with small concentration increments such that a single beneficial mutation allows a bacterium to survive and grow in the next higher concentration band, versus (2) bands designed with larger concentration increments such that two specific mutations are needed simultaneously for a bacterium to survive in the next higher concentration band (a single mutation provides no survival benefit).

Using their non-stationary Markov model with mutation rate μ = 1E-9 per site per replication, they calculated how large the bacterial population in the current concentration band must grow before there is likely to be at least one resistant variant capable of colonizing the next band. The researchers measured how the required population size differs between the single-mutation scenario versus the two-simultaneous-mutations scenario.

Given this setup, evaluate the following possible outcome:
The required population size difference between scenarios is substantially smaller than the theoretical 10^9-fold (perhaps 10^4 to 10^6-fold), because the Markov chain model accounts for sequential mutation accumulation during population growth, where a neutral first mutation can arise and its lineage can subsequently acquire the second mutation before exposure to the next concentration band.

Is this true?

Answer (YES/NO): NO